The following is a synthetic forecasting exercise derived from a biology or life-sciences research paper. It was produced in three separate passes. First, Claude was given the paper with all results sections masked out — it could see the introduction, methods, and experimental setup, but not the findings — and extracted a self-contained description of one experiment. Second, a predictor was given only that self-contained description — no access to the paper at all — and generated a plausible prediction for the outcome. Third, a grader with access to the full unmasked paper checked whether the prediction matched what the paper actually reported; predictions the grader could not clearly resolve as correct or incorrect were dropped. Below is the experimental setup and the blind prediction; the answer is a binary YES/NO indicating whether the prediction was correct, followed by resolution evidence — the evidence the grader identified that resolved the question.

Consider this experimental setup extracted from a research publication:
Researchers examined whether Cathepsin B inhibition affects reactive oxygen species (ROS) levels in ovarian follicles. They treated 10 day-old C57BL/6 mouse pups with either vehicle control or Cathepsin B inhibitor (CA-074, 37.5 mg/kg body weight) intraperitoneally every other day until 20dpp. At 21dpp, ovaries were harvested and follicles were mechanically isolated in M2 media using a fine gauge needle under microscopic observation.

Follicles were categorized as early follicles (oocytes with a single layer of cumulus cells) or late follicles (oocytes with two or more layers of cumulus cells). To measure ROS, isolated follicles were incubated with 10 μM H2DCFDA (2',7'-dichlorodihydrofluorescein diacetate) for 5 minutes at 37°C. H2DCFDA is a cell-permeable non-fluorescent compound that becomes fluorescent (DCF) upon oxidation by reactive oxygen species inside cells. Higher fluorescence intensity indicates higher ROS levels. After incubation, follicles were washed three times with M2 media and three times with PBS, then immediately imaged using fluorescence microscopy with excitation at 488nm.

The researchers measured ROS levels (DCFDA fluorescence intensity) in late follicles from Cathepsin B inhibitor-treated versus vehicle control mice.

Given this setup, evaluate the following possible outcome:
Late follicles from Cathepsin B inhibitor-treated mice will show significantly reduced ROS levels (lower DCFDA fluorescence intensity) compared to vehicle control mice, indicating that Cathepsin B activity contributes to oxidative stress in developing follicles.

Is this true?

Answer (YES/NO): YES